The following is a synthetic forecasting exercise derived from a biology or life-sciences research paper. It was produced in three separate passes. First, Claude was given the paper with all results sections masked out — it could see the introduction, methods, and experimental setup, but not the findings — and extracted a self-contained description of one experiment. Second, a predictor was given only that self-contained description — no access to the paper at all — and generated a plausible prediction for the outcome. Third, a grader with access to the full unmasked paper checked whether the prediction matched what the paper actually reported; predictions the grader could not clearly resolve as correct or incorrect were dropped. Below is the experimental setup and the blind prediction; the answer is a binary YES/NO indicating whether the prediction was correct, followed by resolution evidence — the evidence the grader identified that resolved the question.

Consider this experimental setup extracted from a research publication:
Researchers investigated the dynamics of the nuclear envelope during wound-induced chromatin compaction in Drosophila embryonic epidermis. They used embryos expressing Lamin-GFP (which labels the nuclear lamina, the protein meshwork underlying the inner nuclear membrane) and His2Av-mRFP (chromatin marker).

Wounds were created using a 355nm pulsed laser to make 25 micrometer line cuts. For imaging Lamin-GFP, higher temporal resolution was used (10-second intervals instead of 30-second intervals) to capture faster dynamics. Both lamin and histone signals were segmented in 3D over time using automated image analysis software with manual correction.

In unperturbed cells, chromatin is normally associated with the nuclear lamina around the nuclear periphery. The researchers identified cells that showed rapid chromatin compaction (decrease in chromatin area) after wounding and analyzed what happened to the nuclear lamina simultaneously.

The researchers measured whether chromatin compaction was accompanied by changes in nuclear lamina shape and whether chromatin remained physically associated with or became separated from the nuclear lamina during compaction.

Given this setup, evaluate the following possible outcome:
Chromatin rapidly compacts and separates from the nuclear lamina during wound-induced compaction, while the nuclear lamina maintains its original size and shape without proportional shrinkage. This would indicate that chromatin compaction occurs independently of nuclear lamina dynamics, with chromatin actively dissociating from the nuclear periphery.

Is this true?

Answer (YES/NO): NO